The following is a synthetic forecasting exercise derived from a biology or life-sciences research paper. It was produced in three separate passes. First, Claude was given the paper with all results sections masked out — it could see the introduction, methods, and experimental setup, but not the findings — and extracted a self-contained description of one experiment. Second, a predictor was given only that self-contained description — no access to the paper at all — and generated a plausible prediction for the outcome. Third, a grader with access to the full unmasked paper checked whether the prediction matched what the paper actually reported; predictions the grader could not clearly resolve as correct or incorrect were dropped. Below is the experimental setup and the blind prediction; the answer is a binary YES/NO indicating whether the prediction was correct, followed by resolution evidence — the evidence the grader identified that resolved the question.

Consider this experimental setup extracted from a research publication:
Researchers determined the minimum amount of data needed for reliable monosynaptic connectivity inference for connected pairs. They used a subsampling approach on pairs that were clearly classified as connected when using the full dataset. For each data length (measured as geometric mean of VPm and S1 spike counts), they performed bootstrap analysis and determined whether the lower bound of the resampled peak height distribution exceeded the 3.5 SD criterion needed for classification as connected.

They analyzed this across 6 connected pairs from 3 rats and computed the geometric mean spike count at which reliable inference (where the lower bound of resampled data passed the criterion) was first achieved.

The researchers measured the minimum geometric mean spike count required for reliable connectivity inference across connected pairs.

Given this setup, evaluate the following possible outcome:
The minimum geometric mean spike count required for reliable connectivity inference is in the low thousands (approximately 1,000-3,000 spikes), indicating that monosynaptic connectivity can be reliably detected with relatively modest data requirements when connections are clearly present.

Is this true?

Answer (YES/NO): NO